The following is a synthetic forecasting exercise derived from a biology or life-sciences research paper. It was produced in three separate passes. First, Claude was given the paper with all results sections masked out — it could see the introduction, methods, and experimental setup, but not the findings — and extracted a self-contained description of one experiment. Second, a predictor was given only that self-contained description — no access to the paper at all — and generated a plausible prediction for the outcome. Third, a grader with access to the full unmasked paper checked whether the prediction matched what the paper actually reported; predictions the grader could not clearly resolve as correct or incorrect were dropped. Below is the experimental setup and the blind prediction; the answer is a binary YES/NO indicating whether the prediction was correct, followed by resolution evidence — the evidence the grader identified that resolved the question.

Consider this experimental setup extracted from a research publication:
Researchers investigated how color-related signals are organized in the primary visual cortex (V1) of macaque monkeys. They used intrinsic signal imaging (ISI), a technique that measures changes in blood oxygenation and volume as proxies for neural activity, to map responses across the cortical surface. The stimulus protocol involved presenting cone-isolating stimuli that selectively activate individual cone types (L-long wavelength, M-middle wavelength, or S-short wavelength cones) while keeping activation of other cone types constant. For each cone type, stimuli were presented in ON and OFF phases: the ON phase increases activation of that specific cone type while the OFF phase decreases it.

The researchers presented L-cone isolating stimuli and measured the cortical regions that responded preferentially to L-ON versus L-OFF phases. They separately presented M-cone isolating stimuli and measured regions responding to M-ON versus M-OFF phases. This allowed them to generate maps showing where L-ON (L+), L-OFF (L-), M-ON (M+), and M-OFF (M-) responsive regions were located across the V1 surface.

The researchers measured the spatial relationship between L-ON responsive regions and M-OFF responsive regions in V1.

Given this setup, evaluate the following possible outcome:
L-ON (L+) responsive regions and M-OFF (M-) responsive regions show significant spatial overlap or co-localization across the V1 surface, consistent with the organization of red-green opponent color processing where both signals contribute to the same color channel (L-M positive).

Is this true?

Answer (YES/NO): YES